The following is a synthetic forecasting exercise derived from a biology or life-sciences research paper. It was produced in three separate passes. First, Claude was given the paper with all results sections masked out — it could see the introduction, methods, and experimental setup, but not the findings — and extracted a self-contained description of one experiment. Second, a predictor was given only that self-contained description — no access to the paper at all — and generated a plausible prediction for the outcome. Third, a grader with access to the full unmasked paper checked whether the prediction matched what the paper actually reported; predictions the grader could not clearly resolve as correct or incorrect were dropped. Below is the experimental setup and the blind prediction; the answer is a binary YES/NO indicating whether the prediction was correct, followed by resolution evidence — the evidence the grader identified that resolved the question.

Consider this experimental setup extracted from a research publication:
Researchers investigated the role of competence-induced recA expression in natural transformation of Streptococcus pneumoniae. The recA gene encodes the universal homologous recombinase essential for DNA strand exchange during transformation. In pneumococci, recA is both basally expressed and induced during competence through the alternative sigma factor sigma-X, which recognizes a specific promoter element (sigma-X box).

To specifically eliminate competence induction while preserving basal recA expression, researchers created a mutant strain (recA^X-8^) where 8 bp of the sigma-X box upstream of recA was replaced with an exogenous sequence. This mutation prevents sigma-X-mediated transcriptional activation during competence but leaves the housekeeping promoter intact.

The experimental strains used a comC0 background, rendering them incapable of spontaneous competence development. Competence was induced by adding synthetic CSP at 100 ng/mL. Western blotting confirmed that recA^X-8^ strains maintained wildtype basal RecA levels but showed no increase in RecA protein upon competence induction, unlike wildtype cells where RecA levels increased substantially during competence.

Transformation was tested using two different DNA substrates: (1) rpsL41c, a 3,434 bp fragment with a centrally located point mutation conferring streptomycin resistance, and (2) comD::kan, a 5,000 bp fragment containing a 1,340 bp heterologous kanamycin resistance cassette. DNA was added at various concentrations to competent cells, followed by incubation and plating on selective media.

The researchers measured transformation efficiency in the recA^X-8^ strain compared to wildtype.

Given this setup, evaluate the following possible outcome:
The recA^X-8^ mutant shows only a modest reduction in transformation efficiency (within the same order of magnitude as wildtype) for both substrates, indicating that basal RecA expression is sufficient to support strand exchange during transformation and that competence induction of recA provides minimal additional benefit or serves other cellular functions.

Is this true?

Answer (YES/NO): NO